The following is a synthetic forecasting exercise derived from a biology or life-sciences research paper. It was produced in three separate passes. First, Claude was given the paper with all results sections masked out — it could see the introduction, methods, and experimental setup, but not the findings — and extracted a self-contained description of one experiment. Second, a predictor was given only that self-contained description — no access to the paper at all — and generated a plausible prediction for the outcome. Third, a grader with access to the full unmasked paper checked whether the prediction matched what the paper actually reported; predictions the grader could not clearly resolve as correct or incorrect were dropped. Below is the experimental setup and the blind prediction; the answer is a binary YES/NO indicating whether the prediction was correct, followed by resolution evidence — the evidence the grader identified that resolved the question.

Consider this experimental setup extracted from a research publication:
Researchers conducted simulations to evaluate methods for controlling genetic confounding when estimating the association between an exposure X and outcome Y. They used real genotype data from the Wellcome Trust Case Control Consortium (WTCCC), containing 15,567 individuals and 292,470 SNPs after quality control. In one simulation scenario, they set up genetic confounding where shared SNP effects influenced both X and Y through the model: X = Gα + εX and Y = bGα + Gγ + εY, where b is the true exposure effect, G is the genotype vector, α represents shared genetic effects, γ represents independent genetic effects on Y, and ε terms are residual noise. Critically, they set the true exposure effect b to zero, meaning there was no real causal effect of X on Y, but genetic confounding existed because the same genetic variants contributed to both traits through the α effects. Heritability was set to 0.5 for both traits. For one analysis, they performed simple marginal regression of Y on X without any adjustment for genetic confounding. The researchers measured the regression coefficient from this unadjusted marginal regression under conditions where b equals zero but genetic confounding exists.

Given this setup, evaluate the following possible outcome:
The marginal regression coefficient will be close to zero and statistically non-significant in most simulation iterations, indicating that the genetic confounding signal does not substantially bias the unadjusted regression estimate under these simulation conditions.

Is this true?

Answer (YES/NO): NO